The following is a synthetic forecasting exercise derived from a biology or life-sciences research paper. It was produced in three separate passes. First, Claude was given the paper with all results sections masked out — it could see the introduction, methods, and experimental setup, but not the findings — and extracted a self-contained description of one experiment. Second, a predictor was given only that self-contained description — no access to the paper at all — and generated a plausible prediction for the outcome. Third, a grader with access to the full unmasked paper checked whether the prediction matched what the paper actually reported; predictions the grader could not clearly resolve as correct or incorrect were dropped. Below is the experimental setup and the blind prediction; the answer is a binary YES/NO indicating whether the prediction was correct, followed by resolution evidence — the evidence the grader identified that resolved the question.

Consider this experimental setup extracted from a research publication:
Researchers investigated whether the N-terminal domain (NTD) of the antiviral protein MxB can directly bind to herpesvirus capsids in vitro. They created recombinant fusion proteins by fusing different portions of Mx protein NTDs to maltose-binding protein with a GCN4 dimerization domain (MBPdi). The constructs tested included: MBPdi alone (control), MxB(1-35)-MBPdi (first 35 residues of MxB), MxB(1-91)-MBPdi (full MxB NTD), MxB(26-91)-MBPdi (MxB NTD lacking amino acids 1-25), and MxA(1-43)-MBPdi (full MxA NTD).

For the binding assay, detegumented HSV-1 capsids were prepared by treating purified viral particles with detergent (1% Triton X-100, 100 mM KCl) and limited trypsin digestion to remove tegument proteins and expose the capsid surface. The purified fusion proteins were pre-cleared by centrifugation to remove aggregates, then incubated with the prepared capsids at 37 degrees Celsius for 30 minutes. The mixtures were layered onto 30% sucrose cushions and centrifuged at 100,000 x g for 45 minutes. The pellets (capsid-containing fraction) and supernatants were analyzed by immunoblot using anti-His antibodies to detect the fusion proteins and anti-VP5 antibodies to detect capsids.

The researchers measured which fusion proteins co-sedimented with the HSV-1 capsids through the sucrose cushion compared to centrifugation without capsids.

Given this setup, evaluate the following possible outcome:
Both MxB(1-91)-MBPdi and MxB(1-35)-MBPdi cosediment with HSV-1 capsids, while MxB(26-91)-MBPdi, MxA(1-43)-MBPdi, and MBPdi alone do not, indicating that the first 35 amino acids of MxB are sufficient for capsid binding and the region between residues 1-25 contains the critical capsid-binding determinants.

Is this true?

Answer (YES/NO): NO